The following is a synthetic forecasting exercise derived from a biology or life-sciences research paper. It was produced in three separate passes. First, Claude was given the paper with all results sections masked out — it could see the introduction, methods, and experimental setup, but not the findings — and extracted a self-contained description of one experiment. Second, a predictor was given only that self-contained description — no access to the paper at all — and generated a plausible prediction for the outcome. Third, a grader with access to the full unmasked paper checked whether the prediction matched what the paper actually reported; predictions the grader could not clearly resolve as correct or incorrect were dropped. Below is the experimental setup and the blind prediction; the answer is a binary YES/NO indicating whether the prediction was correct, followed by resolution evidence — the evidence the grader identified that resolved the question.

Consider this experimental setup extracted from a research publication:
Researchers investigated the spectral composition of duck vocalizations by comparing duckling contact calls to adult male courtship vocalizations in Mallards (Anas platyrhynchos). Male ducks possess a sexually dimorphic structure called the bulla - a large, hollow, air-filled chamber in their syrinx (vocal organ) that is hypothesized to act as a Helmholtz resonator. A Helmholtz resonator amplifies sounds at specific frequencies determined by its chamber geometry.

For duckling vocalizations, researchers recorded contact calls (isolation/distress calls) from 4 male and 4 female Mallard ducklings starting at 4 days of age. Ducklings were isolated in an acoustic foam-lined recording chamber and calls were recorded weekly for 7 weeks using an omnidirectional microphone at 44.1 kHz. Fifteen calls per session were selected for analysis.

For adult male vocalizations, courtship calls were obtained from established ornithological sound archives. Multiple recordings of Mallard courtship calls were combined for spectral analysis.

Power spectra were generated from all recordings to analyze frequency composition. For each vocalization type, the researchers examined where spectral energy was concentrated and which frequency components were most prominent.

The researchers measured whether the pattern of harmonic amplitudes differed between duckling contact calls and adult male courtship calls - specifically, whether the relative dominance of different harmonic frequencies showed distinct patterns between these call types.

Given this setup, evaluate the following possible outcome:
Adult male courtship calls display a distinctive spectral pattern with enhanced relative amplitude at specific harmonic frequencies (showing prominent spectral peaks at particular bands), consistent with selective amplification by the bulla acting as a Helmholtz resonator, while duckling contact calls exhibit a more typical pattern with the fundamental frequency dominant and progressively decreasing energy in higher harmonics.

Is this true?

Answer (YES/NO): NO